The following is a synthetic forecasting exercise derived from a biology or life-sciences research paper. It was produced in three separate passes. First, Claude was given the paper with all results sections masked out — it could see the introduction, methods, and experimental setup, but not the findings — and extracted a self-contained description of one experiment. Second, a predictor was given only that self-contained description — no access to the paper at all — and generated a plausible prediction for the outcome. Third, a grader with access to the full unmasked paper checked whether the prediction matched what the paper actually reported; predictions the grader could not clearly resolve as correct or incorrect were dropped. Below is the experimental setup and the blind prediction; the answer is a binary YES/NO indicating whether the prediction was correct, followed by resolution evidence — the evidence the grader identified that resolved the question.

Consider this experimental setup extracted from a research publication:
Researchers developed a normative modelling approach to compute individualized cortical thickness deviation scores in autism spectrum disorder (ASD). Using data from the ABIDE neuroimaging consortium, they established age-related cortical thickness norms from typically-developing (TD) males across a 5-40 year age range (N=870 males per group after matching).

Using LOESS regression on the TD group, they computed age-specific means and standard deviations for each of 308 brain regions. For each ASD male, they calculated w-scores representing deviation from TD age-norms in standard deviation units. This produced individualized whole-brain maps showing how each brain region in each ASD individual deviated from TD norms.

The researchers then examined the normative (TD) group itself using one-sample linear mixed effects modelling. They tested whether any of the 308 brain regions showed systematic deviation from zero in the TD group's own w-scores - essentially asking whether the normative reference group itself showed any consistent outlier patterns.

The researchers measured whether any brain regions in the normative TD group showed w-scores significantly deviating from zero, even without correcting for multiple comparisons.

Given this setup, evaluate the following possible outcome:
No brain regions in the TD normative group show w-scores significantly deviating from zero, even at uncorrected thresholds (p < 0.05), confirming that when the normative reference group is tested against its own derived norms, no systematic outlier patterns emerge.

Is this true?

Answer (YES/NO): YES